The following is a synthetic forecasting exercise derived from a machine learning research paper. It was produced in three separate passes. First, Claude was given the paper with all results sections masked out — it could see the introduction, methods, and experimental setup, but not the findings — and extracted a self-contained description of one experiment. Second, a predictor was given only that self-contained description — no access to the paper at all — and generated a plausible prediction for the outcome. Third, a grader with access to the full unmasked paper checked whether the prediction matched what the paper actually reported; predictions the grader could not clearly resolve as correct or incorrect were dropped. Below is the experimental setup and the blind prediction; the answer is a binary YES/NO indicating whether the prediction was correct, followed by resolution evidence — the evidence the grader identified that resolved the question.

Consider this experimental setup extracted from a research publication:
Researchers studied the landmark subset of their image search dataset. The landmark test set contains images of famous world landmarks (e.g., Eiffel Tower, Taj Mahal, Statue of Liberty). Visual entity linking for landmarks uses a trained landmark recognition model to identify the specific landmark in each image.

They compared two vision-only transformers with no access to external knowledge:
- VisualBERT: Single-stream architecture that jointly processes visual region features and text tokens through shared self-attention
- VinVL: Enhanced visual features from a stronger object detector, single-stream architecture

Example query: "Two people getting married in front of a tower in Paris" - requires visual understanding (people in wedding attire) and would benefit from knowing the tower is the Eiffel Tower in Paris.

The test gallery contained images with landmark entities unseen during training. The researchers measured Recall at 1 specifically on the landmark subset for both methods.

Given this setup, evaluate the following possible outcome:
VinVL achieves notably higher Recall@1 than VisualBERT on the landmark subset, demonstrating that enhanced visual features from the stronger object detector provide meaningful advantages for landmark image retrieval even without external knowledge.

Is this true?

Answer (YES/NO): YES